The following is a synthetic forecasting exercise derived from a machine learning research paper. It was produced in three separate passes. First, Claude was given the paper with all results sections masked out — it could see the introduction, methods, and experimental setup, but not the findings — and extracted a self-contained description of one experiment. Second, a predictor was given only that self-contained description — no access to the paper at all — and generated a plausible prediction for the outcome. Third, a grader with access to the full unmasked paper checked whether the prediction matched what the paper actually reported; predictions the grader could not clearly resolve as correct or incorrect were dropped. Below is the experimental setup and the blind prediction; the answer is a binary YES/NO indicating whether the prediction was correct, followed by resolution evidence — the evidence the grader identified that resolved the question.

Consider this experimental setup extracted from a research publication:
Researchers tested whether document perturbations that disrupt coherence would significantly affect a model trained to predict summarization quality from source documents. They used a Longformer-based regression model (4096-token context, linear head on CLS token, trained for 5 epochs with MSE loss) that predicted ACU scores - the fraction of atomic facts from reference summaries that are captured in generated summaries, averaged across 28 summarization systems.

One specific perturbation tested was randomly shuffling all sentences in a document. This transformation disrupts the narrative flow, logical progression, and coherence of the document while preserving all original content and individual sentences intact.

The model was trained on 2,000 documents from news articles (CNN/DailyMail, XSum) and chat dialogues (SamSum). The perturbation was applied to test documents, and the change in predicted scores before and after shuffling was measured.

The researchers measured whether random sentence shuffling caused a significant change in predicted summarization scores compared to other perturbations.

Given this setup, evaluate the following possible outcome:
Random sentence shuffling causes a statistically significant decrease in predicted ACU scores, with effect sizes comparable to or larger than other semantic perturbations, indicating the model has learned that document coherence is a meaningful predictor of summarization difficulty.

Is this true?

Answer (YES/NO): NO